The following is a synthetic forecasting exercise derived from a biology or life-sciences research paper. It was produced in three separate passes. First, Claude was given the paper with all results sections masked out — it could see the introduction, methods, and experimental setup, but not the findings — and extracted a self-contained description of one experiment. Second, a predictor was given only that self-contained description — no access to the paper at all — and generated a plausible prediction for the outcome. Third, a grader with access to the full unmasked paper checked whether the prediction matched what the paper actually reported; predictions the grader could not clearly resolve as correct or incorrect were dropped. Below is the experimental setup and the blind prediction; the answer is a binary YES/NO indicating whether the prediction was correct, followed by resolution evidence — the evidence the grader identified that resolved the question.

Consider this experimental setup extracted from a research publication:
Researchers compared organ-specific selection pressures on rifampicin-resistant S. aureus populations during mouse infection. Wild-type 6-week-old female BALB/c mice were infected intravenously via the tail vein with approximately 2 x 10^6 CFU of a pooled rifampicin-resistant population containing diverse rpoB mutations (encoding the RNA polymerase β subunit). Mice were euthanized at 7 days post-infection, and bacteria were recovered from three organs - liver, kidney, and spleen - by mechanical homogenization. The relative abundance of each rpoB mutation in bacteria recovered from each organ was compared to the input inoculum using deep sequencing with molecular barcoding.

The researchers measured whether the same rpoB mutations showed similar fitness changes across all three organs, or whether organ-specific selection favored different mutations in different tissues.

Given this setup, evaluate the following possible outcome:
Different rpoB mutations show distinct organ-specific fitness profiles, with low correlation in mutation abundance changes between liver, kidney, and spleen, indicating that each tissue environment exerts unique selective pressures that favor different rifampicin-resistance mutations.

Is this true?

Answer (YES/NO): NO